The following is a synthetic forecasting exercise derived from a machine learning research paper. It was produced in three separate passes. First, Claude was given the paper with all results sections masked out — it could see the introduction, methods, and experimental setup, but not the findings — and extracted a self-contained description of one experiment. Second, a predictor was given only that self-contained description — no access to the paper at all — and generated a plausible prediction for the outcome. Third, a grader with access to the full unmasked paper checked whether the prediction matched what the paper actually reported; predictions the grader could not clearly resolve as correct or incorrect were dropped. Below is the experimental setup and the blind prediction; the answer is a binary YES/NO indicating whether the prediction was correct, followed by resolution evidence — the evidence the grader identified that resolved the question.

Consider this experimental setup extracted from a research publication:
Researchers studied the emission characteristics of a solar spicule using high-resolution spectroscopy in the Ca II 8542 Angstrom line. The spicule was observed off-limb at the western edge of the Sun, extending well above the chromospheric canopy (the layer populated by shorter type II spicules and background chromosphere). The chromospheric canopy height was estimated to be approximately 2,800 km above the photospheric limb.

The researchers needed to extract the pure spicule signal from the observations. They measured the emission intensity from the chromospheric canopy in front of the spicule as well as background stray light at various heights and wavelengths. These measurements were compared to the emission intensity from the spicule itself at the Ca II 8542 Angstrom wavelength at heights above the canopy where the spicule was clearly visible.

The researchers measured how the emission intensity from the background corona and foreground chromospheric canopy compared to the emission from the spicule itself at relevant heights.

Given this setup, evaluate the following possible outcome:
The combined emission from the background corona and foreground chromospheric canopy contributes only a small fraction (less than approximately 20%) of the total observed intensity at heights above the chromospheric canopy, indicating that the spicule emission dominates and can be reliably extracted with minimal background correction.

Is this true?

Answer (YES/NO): YES